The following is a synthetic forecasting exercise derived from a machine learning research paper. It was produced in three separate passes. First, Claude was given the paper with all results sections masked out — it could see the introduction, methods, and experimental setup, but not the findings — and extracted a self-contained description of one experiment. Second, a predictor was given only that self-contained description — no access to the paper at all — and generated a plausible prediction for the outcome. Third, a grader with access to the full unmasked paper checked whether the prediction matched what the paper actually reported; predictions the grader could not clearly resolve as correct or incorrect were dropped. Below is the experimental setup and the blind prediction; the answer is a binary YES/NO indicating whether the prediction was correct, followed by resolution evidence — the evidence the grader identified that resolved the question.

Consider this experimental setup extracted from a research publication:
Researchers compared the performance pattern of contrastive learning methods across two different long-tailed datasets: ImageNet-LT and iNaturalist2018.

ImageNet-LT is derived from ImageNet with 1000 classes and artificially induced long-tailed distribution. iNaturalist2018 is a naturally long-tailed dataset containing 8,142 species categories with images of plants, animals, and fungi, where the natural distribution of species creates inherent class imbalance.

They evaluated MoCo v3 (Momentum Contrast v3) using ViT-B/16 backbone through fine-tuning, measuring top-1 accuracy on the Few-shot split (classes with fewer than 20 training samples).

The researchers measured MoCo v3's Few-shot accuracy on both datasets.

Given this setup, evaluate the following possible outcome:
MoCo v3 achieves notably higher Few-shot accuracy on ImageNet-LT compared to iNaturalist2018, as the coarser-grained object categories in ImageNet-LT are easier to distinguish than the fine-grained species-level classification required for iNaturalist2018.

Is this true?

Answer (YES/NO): NO